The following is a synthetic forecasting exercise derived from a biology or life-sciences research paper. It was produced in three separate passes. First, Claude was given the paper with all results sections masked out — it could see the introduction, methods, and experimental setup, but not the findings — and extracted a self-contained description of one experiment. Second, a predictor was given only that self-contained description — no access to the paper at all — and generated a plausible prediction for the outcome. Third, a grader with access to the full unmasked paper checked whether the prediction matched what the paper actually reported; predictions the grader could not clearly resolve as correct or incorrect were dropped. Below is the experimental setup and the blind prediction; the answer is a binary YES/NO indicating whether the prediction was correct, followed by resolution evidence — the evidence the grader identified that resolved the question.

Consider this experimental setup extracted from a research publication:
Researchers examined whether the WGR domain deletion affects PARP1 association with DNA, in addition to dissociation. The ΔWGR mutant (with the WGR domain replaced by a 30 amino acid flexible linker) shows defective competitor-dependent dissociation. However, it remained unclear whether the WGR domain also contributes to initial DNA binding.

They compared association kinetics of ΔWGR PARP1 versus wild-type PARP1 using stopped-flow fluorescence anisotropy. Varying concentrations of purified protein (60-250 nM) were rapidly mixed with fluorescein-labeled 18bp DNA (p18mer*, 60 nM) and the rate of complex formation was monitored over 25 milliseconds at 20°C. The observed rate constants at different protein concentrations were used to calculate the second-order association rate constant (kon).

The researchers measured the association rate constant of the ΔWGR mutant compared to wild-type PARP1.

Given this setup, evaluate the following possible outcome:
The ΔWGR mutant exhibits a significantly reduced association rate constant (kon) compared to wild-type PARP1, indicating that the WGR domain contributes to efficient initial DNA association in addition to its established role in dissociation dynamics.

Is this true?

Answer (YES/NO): NO